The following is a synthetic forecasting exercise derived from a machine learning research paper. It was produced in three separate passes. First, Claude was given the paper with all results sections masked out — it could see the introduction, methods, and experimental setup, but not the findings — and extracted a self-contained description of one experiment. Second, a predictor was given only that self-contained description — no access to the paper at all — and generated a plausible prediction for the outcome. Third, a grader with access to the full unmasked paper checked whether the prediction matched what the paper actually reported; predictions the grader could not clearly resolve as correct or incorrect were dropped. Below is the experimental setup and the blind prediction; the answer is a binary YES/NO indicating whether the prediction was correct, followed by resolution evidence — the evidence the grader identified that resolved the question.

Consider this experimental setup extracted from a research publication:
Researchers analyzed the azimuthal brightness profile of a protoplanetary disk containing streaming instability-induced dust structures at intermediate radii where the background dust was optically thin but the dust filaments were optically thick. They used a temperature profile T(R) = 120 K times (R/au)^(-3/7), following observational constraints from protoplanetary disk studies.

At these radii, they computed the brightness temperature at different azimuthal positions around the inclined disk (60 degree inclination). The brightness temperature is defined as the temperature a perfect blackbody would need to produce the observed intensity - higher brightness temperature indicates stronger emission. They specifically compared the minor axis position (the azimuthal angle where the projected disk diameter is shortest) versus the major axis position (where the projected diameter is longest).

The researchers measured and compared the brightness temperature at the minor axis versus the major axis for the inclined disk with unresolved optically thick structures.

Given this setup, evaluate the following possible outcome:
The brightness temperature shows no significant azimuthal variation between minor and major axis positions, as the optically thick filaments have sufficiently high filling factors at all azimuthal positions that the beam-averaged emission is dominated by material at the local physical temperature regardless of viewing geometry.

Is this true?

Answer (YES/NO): NO